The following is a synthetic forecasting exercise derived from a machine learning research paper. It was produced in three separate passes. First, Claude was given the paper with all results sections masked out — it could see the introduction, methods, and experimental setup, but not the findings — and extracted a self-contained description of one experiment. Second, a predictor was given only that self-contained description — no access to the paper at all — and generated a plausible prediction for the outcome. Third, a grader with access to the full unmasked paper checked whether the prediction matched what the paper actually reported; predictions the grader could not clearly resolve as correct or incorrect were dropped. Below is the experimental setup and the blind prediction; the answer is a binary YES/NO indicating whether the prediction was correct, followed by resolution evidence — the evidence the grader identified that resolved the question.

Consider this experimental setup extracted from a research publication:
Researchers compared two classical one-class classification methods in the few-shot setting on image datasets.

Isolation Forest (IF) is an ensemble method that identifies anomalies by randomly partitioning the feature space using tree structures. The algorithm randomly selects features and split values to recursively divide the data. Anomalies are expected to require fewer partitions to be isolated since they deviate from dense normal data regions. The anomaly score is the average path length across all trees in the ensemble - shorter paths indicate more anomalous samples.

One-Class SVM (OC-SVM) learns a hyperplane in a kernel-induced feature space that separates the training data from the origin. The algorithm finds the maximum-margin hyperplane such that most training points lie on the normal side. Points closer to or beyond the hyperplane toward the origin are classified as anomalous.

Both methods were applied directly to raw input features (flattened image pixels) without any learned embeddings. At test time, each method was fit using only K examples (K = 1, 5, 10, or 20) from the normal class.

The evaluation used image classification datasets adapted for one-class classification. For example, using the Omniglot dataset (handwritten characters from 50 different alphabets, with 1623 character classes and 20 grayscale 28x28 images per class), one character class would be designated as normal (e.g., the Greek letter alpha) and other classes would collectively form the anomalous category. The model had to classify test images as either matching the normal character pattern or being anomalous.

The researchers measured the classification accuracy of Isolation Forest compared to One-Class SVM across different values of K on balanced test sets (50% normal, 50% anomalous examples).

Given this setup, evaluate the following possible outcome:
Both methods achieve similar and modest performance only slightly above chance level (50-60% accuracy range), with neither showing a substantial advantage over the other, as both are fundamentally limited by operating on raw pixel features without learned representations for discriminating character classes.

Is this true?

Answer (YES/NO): YES